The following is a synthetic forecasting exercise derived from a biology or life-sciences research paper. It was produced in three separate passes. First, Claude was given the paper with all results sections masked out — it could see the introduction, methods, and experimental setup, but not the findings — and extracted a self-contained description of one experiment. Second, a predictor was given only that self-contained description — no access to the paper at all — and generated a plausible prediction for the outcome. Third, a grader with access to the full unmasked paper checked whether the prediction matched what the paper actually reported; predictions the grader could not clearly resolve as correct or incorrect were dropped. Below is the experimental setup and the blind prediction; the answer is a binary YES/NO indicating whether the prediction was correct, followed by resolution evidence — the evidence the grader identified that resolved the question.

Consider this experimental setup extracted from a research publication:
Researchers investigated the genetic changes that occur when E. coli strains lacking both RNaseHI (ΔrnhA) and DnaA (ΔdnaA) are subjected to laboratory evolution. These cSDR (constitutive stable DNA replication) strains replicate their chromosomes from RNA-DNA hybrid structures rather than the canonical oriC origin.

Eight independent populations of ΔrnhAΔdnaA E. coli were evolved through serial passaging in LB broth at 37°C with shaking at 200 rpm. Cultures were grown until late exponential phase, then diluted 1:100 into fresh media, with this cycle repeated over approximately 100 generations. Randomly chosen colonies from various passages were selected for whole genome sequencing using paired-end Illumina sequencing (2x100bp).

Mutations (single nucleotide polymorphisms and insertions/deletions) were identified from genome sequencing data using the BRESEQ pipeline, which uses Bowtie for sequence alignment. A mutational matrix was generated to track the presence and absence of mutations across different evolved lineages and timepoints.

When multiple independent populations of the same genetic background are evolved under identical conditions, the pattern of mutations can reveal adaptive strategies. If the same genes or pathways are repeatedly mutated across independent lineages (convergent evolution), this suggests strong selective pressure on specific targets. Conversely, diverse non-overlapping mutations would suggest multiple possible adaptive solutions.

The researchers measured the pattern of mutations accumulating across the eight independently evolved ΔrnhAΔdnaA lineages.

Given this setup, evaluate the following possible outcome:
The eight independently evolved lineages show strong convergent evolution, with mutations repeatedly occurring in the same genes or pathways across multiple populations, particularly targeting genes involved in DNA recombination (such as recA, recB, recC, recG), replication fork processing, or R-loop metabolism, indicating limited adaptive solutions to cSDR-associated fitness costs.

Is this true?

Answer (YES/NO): NO